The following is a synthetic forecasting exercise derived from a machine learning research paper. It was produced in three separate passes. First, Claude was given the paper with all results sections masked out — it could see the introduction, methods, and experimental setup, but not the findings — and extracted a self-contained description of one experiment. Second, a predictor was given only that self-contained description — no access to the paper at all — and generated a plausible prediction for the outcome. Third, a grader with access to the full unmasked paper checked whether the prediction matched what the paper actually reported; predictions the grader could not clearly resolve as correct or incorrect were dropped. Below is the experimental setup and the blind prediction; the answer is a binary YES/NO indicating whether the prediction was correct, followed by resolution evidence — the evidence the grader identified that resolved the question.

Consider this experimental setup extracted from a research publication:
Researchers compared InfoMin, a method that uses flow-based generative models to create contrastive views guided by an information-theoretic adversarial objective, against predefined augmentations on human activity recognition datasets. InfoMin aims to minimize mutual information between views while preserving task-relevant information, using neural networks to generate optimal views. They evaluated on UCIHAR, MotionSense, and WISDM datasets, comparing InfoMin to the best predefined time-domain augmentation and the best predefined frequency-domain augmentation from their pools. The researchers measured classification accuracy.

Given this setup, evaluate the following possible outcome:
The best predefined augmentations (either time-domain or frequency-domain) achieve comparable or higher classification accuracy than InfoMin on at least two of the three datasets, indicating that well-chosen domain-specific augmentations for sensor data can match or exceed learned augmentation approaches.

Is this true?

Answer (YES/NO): NO